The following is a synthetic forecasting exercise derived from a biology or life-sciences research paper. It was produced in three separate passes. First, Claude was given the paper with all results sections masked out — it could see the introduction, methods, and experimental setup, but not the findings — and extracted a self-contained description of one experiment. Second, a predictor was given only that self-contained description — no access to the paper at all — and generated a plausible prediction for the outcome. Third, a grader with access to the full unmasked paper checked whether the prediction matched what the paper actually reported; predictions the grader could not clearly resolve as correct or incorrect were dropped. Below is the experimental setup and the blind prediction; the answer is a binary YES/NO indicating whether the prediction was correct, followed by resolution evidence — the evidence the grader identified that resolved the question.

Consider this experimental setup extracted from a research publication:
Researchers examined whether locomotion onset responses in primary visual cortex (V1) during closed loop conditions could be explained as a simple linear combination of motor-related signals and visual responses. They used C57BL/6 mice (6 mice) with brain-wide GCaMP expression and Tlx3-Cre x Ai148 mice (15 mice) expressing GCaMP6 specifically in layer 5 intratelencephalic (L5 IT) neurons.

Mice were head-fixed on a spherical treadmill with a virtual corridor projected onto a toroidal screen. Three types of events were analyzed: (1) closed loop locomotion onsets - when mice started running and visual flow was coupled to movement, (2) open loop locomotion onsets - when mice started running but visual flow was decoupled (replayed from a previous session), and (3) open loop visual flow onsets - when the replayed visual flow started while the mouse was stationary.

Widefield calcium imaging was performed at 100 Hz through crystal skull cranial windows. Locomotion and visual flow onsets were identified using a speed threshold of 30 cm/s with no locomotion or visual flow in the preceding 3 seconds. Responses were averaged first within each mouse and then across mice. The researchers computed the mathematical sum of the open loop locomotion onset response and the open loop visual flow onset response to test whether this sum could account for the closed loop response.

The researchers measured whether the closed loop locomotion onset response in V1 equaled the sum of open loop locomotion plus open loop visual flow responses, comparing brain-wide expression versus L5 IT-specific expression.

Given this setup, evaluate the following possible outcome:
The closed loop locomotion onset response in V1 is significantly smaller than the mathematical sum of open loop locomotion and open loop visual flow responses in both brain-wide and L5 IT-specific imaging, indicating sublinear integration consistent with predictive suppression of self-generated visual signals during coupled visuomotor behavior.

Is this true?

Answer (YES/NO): NO